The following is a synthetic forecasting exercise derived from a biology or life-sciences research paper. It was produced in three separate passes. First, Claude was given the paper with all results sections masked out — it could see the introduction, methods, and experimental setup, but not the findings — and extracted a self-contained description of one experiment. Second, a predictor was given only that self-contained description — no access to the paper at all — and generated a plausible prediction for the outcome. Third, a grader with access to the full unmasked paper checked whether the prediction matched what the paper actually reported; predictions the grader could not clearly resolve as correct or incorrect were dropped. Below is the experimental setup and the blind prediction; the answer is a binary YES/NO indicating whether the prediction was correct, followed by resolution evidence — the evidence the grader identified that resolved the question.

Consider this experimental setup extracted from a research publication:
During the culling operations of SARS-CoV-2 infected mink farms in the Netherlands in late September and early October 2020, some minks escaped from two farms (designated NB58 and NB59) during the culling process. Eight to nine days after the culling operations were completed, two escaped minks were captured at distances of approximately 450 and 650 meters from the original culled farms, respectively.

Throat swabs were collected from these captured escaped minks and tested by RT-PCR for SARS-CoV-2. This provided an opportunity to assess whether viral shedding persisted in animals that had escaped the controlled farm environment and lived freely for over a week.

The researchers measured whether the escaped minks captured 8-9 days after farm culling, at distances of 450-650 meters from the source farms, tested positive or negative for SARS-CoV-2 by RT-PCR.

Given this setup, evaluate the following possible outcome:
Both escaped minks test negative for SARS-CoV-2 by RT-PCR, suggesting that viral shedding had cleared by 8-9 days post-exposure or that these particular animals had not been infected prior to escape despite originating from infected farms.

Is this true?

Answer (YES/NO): NO